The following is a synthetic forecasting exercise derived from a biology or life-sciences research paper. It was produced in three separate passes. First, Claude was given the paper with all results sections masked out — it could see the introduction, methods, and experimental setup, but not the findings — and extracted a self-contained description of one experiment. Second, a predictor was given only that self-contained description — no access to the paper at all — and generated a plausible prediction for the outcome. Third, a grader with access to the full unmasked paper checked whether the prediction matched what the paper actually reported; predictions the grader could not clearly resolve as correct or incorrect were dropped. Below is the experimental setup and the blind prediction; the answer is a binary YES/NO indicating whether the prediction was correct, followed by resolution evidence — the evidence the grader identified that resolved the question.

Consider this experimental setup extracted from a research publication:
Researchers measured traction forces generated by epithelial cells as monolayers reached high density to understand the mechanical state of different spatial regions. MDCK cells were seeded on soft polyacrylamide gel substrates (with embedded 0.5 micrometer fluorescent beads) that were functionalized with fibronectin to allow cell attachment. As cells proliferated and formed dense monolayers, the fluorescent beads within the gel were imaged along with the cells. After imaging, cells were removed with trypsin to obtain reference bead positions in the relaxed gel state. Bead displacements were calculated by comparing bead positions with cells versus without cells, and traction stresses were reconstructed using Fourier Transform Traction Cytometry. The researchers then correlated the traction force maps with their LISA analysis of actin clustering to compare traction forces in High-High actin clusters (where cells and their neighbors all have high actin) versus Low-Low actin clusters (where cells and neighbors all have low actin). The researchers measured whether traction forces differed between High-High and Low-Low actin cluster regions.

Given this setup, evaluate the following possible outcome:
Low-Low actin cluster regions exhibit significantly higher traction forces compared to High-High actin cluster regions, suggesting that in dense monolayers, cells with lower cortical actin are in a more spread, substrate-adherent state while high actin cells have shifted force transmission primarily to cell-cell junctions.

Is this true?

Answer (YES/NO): YES